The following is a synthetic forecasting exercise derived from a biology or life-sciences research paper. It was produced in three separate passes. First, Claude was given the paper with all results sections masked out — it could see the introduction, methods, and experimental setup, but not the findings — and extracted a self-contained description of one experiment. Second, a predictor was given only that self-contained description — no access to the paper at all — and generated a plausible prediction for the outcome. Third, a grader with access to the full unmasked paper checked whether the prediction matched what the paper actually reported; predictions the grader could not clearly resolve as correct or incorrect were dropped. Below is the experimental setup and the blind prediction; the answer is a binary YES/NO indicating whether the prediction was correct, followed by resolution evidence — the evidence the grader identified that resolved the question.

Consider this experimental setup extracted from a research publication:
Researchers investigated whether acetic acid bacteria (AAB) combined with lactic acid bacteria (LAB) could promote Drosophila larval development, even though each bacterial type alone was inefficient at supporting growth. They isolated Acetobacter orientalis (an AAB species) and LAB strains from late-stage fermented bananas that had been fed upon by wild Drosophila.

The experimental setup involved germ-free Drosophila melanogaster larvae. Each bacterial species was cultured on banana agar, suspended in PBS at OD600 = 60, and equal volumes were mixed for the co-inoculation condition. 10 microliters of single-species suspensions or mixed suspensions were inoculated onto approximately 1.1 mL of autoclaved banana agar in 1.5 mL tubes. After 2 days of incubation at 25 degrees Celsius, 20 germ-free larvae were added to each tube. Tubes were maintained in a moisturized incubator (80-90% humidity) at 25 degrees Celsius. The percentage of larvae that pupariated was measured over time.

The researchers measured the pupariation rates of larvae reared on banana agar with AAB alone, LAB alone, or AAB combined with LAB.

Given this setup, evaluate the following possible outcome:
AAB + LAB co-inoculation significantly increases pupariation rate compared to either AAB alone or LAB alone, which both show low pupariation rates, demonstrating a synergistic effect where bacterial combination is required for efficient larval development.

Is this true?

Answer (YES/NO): YES